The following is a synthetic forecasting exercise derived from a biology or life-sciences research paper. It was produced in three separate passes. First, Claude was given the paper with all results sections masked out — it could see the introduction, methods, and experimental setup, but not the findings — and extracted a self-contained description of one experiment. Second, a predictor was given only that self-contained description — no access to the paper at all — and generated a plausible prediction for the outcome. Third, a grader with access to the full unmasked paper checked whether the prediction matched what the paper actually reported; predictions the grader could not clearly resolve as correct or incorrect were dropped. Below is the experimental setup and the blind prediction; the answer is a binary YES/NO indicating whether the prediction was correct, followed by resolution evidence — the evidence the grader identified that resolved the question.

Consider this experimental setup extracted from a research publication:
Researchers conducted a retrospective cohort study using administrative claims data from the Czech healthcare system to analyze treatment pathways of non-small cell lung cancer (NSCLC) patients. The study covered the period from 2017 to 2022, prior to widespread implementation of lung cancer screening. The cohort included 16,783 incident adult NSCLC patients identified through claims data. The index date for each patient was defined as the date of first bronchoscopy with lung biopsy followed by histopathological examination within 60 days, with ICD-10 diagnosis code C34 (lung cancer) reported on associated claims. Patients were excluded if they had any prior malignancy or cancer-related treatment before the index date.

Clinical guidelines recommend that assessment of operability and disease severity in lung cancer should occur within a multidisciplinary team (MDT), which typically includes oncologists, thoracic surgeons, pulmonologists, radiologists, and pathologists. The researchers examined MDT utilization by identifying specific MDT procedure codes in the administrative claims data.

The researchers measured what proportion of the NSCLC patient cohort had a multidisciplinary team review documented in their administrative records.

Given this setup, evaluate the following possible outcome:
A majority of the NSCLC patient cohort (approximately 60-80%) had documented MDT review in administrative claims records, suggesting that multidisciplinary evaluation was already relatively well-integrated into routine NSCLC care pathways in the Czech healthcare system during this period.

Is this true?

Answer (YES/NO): NO